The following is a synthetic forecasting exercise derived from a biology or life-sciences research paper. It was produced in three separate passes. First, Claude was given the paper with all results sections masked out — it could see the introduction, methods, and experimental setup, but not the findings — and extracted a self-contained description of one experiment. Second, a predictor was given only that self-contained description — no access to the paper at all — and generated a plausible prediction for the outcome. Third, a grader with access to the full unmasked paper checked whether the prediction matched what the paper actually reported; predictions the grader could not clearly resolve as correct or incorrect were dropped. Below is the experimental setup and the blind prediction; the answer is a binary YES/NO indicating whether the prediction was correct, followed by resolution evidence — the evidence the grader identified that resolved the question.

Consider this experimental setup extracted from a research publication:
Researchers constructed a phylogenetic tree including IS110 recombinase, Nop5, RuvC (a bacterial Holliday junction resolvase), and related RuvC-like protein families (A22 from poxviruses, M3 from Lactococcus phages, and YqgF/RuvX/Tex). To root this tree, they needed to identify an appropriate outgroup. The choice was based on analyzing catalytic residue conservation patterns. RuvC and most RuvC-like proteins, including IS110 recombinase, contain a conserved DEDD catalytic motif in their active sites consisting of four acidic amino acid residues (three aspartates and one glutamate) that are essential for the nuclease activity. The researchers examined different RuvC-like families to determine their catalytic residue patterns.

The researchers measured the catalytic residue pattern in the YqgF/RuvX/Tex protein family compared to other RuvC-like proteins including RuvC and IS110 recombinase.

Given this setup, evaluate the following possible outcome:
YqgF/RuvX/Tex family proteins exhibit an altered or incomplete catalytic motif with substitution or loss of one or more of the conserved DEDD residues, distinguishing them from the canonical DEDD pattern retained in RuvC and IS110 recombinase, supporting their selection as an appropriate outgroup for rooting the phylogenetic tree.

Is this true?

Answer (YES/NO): YES